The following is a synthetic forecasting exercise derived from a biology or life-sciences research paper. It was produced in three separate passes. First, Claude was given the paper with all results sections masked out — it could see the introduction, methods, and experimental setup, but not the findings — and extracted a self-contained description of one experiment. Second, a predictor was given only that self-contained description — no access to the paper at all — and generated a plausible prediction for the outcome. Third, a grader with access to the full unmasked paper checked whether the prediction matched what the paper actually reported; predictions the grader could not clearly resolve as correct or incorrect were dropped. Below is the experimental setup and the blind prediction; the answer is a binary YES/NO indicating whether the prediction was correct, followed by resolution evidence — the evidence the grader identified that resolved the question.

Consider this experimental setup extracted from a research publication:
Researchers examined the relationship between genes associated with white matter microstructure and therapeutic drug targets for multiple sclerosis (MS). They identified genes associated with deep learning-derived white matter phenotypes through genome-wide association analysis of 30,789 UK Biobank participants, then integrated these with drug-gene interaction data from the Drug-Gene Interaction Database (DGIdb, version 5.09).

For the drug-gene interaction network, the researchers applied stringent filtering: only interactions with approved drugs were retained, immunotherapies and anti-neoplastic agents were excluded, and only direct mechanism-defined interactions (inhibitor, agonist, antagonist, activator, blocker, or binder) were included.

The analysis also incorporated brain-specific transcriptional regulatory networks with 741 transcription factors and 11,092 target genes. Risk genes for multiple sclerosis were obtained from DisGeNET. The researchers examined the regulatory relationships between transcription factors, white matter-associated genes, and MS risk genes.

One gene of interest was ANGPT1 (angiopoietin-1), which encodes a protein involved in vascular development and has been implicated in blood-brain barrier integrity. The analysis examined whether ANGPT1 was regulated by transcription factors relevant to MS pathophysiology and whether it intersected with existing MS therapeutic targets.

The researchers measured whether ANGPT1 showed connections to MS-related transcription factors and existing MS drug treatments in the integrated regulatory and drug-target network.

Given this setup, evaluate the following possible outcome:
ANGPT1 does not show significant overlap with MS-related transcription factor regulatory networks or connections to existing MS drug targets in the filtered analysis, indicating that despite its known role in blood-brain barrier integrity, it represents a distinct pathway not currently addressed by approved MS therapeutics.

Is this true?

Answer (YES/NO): NO